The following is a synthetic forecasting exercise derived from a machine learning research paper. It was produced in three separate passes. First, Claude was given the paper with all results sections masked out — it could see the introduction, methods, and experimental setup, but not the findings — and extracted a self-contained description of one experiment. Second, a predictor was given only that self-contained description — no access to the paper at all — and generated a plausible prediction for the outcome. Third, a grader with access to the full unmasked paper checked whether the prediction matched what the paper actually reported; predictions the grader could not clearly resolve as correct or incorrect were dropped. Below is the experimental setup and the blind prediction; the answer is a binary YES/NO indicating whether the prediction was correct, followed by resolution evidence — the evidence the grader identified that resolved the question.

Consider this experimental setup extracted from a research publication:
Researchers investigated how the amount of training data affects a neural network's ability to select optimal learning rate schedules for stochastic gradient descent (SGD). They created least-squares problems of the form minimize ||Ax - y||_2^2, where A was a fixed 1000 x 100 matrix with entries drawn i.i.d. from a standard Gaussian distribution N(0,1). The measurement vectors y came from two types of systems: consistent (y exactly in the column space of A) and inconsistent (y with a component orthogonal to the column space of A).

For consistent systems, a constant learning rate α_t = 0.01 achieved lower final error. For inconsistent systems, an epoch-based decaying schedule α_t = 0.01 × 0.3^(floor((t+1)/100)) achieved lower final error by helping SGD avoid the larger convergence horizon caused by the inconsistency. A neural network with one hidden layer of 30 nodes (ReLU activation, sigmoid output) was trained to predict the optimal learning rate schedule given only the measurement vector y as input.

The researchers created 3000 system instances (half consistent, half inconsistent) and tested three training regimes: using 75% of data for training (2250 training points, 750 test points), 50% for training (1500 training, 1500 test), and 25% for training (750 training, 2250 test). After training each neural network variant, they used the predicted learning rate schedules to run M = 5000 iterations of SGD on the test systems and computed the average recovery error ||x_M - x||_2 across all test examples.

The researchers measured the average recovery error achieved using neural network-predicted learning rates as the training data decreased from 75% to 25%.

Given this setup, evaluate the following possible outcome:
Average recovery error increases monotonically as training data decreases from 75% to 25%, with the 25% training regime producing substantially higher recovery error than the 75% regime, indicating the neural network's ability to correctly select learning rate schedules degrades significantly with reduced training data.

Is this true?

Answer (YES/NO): YES